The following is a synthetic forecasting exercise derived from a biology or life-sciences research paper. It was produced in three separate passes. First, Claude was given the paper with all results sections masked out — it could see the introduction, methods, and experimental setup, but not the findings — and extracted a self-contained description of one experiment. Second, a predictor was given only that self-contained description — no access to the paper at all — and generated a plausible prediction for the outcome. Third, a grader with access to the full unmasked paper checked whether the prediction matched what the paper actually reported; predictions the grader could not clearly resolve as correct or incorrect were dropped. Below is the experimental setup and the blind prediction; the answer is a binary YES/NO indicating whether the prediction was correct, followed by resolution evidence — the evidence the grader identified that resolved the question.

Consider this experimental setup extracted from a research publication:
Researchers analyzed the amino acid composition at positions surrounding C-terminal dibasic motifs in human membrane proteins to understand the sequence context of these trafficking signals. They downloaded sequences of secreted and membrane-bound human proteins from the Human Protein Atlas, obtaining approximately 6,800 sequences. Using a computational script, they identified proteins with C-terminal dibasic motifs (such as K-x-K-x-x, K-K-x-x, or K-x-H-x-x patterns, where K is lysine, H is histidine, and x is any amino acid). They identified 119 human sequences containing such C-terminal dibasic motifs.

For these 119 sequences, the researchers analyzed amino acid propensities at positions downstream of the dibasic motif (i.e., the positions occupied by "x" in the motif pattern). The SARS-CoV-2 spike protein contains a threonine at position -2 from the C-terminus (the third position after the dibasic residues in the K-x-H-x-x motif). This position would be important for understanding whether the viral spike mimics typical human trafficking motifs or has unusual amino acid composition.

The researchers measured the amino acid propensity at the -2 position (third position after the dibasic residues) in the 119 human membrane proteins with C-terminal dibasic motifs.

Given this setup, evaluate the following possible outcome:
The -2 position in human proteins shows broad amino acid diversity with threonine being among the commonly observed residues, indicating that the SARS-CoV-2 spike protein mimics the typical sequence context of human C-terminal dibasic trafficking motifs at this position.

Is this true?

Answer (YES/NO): NO